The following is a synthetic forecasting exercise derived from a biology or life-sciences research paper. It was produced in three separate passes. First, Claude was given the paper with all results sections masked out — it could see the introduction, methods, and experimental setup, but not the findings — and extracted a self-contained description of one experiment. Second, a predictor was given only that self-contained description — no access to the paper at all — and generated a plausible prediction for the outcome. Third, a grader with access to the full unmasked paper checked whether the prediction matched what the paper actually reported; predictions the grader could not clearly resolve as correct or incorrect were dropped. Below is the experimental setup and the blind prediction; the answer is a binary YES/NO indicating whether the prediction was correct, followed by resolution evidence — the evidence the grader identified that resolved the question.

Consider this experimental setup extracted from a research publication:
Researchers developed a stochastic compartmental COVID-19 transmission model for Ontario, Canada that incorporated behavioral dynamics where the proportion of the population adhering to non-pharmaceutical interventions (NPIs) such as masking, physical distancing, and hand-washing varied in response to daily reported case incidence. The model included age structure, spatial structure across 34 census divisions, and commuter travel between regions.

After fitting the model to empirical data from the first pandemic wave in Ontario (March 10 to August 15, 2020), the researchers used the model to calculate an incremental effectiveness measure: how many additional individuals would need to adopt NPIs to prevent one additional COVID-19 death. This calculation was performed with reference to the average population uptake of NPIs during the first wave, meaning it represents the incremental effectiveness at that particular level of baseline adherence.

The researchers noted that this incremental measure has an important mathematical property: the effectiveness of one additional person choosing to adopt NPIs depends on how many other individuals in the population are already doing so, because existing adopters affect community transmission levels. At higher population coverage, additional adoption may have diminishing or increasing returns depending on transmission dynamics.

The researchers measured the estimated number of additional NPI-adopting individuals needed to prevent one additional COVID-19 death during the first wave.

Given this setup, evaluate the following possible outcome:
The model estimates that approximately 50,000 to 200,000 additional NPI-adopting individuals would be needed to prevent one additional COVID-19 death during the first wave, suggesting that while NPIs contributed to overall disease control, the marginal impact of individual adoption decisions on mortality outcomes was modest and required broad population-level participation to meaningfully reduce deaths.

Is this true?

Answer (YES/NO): NO